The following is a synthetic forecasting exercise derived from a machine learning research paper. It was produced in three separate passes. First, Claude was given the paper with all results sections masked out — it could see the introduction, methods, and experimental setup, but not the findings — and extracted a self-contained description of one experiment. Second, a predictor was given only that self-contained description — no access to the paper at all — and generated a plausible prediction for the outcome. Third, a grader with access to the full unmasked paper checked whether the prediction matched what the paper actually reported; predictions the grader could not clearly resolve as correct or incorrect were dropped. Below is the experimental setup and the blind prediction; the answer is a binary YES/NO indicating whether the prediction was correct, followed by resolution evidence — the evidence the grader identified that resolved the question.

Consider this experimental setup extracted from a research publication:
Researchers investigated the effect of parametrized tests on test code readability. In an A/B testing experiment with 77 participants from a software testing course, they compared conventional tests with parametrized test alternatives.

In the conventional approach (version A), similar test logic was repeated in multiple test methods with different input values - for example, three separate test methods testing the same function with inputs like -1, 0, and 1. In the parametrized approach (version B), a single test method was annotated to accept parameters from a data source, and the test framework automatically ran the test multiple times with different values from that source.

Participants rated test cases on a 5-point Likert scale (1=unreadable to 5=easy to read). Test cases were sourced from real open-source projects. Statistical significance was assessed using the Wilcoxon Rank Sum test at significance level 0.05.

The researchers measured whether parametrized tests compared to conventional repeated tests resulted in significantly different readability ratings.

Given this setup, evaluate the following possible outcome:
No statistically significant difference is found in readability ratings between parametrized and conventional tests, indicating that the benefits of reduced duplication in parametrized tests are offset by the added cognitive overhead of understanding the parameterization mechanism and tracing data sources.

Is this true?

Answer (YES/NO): NO